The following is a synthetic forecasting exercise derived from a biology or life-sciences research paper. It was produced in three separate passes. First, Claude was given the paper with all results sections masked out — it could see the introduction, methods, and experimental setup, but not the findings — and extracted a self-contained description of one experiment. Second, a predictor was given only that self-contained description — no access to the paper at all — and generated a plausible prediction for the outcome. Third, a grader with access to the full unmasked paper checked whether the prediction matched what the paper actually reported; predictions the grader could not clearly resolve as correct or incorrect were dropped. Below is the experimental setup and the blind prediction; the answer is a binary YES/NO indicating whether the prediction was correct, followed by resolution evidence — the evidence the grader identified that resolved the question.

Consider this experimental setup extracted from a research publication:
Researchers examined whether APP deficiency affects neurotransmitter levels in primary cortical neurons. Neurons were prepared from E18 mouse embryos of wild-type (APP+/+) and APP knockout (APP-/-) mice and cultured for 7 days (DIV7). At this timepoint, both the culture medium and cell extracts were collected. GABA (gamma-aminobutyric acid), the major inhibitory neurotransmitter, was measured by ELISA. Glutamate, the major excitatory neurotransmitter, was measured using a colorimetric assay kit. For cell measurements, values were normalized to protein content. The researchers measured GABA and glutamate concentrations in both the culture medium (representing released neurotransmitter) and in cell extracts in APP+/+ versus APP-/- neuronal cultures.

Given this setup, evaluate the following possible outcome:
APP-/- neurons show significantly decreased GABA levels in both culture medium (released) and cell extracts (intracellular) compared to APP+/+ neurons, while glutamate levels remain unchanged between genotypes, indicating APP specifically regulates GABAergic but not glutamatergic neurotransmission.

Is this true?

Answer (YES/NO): NO